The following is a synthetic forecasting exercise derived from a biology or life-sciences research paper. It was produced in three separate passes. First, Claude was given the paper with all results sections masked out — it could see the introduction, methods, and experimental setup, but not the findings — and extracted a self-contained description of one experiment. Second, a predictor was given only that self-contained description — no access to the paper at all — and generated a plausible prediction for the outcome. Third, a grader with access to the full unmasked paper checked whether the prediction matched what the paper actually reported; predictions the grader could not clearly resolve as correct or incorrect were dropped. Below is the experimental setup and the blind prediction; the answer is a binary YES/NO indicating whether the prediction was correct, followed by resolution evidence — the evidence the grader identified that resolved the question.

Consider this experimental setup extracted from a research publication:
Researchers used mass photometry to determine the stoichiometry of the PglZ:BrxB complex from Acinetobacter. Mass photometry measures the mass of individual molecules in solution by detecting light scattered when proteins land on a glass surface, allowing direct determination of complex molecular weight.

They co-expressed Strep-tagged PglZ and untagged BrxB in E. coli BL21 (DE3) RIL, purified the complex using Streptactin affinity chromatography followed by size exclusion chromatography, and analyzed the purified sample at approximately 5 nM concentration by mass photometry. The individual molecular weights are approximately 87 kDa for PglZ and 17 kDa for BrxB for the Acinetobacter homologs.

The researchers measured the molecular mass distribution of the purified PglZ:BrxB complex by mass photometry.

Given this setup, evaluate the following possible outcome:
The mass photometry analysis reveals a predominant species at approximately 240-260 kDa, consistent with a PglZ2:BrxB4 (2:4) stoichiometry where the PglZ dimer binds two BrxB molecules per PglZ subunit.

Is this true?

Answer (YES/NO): NO